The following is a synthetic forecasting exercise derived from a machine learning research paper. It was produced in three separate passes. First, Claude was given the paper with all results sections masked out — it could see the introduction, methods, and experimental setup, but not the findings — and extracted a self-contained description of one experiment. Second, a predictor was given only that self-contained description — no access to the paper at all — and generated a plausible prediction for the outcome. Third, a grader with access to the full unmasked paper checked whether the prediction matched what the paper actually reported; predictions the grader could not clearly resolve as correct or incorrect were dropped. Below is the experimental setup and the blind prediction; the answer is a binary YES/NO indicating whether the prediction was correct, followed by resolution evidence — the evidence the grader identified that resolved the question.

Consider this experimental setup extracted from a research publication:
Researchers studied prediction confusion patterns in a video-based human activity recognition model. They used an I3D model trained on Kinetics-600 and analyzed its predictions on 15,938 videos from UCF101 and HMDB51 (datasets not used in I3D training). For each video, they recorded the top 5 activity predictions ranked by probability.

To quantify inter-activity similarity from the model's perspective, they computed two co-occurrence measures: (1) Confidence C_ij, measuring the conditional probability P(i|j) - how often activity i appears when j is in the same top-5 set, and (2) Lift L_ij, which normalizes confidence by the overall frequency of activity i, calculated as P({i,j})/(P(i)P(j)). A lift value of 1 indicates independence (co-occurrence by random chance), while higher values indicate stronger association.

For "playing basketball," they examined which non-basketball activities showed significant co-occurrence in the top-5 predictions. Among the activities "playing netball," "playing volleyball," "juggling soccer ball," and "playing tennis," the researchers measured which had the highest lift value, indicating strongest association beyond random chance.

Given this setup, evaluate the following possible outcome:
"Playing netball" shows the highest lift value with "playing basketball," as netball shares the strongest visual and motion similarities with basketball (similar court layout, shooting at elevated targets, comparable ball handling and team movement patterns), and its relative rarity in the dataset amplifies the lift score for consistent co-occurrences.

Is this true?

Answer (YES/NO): NO